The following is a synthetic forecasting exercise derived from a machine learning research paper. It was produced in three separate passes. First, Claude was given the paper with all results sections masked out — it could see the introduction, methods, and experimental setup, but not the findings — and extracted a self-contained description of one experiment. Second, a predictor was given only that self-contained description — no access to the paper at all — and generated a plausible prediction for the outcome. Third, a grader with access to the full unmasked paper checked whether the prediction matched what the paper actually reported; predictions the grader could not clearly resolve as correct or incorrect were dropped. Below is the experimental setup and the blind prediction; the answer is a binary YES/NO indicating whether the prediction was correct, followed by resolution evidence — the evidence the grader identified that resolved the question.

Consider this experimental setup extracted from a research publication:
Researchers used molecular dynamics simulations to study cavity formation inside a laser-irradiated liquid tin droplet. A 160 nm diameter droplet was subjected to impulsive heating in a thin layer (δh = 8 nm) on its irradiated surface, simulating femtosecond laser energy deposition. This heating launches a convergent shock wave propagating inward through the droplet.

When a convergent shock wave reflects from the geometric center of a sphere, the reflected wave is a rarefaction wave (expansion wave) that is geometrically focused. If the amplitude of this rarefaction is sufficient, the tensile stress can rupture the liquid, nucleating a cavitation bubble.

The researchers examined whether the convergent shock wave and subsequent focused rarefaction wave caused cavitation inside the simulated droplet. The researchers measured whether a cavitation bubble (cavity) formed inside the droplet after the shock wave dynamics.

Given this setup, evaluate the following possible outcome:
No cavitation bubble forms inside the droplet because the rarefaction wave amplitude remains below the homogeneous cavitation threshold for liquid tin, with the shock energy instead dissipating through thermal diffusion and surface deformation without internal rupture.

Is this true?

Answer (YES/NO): NO